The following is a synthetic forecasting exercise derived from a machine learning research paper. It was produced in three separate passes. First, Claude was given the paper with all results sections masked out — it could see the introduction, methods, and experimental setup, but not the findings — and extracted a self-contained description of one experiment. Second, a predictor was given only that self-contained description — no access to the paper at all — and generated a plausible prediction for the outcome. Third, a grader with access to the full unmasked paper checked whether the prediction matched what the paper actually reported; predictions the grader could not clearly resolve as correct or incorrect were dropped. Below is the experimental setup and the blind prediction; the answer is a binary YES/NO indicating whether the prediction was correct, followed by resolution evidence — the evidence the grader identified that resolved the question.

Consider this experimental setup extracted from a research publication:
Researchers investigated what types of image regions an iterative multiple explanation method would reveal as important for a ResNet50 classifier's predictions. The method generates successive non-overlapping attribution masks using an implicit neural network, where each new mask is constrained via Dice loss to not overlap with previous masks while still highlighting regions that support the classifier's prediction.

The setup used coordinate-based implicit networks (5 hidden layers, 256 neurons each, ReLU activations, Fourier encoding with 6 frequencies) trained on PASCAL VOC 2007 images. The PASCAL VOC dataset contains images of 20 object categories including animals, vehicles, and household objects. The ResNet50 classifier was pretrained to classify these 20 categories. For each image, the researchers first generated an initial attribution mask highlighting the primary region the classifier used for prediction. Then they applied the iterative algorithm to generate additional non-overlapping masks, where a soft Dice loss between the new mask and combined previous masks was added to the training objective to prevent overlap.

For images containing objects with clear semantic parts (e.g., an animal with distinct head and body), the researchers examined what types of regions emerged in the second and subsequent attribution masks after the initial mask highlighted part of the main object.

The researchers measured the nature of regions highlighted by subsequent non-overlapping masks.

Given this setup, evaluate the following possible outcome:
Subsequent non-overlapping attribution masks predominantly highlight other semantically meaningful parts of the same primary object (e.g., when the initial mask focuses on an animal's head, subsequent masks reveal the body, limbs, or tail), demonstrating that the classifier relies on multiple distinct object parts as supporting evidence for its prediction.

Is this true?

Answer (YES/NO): NO